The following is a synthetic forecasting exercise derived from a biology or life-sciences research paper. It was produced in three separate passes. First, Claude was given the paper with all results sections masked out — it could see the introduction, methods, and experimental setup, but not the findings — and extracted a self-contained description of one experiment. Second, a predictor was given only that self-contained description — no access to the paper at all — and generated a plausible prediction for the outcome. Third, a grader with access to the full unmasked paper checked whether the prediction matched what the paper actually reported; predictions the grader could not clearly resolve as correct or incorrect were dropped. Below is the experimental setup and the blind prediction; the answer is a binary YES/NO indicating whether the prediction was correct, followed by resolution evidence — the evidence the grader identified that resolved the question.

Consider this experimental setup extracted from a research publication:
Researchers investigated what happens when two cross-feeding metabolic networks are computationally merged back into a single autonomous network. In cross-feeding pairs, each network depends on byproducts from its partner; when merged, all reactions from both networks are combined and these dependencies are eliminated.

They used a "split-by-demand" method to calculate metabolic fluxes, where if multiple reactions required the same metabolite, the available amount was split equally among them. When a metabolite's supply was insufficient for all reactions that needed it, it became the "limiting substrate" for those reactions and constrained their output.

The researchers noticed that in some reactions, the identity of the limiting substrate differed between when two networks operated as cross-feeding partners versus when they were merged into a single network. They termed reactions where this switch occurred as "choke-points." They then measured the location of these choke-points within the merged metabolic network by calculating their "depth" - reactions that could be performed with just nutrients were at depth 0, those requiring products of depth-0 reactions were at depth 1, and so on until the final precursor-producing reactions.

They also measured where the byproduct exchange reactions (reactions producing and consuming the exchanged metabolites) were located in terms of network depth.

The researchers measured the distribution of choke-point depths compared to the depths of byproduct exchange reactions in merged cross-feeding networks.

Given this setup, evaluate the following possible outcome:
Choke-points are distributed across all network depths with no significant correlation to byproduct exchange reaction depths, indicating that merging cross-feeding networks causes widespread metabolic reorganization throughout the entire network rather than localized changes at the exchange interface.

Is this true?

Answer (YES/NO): NO